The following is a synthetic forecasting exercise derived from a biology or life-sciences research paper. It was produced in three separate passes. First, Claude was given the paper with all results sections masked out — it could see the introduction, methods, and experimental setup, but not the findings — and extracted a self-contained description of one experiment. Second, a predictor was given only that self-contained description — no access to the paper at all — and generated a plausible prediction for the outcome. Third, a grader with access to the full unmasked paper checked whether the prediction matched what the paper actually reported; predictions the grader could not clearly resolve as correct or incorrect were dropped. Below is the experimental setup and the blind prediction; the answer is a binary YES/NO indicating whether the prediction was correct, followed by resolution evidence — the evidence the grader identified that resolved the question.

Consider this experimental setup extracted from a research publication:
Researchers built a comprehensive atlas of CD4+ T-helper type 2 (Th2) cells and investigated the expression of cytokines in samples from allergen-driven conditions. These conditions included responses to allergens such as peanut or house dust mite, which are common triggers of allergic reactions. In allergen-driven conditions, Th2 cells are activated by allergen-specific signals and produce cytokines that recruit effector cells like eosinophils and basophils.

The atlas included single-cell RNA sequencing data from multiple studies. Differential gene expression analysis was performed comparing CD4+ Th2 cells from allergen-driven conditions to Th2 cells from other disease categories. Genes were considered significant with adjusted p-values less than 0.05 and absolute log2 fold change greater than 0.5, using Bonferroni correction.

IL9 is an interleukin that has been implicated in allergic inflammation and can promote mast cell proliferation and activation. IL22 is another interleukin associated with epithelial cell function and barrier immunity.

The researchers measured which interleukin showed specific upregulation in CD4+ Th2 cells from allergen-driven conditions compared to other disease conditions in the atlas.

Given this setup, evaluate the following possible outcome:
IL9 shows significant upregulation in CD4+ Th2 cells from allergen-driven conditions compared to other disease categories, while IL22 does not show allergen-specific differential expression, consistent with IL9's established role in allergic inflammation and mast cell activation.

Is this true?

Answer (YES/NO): YES